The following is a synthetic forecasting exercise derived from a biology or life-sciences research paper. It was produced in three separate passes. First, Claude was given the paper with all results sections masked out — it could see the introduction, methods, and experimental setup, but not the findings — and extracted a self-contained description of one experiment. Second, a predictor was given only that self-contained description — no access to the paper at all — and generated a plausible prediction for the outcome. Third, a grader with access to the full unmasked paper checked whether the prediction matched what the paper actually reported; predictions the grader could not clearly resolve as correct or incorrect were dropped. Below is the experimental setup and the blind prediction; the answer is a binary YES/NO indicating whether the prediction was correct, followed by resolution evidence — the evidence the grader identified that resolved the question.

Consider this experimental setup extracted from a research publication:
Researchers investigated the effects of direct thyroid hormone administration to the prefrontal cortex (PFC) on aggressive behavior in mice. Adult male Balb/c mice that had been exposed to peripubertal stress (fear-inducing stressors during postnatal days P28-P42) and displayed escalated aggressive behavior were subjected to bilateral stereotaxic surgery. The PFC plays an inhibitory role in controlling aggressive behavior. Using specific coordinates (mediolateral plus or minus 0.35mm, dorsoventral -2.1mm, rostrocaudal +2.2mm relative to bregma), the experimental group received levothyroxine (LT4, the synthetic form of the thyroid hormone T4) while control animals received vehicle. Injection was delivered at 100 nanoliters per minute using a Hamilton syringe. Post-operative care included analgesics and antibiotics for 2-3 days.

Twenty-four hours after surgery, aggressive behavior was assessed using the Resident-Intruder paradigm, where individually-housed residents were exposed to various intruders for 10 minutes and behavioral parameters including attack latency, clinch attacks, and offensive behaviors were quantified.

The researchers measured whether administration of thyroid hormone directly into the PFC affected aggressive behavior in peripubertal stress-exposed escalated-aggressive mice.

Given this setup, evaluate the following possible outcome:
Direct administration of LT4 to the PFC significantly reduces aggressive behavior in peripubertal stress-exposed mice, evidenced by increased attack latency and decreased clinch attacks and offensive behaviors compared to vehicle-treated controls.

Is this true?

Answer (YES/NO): NO